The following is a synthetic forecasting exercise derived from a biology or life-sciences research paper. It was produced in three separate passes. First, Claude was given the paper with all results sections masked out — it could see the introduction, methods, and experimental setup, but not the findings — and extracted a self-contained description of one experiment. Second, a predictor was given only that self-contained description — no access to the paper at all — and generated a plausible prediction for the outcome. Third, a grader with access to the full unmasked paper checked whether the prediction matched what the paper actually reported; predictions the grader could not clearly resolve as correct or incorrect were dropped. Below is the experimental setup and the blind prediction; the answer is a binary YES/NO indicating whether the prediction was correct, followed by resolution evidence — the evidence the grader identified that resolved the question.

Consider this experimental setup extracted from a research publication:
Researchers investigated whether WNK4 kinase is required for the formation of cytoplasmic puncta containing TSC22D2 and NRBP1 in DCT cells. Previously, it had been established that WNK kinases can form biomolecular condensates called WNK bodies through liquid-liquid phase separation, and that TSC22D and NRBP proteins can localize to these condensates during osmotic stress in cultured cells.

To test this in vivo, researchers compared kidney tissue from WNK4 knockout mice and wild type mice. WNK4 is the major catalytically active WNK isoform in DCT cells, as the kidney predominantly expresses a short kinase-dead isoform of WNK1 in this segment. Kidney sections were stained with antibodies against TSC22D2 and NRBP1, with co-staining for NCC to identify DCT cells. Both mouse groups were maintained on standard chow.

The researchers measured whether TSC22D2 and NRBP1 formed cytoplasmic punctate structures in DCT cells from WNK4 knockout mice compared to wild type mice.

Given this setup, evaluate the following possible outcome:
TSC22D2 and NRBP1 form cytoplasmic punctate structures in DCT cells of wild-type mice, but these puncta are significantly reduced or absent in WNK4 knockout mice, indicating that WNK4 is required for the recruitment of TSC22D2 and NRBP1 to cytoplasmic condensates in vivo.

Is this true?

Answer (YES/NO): NO